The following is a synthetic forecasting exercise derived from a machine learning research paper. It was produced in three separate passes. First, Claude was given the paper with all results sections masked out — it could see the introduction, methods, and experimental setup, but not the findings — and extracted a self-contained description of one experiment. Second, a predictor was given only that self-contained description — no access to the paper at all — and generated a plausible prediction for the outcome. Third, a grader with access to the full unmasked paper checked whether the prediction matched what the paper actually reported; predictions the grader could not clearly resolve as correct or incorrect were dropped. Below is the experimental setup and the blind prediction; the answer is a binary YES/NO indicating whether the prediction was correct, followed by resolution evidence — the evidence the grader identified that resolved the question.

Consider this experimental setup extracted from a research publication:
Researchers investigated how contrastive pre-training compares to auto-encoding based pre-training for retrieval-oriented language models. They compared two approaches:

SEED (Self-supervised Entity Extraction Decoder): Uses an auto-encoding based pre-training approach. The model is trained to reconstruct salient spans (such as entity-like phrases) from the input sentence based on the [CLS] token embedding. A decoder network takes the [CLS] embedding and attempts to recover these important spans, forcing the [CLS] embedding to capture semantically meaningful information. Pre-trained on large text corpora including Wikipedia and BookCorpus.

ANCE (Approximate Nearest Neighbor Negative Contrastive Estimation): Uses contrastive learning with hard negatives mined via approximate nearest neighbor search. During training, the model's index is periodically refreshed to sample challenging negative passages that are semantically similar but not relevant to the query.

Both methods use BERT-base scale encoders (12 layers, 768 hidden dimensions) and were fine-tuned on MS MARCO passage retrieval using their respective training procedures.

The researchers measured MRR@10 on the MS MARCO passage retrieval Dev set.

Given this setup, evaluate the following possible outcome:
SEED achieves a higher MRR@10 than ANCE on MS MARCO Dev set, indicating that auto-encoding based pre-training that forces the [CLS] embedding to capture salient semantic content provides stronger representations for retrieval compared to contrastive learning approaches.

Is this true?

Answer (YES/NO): YES